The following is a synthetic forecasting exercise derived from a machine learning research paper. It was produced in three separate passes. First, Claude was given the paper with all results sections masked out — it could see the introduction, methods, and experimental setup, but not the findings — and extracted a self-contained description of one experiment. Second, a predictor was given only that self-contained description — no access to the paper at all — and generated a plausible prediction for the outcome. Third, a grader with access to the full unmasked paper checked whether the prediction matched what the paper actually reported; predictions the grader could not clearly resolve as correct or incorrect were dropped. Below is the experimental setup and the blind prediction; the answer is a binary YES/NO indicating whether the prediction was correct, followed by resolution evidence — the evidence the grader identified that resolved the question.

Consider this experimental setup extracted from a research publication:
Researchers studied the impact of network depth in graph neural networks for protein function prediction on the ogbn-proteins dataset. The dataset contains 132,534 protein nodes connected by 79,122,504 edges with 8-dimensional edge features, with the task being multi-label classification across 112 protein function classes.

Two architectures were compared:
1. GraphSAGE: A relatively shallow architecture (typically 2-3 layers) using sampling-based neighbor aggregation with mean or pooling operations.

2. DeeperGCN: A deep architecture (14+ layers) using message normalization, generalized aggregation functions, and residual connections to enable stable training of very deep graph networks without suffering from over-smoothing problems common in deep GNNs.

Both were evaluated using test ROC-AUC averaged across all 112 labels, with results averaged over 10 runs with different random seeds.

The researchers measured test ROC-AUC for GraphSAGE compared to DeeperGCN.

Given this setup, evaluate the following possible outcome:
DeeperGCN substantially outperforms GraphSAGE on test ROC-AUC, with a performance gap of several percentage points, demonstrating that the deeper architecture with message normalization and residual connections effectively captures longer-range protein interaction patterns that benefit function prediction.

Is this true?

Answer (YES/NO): YES